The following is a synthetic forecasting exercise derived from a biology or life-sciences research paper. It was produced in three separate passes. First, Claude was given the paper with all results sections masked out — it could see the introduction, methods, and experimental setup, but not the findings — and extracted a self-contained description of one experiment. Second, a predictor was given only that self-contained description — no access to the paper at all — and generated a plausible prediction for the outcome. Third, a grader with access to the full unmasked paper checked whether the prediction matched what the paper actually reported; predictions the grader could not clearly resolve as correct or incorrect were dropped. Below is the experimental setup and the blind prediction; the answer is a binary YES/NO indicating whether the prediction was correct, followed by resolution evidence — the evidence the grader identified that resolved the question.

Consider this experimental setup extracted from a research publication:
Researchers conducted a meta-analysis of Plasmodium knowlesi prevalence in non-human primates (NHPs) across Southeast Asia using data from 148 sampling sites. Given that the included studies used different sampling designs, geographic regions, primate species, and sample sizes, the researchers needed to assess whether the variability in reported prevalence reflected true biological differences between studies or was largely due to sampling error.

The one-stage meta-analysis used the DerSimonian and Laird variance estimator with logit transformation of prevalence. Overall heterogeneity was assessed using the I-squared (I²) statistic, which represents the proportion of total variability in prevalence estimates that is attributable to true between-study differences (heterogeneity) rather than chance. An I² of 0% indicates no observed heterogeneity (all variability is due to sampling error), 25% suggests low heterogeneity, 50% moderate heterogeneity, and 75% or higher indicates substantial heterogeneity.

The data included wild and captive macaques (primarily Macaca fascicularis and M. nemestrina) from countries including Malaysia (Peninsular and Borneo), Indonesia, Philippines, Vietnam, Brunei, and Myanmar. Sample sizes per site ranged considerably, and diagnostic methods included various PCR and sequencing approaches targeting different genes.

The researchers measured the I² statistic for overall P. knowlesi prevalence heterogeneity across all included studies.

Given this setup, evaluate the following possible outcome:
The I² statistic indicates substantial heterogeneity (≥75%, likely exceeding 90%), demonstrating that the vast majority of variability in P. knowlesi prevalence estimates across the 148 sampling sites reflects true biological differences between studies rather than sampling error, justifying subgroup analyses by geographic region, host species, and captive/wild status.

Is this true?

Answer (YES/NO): NO